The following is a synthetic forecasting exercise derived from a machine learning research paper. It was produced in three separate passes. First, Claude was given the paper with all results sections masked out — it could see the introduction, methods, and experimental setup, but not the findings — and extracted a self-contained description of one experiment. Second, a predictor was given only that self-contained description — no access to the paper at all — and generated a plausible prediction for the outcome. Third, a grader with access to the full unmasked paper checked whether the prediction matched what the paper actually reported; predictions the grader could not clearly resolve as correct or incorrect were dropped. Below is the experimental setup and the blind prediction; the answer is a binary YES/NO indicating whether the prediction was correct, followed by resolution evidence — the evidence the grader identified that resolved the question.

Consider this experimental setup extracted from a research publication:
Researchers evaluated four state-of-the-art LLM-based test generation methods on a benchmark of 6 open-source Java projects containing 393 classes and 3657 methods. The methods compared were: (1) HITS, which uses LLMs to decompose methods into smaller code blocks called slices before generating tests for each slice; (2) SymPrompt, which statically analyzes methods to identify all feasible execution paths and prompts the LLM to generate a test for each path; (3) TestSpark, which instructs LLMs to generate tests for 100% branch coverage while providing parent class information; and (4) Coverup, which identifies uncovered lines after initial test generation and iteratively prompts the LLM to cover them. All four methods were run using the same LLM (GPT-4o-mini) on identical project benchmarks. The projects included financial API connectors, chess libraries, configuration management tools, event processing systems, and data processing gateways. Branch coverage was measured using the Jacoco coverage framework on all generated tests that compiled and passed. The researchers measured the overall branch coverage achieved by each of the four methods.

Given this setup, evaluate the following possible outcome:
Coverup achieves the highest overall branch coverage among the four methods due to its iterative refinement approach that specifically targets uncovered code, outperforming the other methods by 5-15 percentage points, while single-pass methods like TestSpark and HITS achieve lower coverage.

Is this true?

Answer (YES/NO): NO